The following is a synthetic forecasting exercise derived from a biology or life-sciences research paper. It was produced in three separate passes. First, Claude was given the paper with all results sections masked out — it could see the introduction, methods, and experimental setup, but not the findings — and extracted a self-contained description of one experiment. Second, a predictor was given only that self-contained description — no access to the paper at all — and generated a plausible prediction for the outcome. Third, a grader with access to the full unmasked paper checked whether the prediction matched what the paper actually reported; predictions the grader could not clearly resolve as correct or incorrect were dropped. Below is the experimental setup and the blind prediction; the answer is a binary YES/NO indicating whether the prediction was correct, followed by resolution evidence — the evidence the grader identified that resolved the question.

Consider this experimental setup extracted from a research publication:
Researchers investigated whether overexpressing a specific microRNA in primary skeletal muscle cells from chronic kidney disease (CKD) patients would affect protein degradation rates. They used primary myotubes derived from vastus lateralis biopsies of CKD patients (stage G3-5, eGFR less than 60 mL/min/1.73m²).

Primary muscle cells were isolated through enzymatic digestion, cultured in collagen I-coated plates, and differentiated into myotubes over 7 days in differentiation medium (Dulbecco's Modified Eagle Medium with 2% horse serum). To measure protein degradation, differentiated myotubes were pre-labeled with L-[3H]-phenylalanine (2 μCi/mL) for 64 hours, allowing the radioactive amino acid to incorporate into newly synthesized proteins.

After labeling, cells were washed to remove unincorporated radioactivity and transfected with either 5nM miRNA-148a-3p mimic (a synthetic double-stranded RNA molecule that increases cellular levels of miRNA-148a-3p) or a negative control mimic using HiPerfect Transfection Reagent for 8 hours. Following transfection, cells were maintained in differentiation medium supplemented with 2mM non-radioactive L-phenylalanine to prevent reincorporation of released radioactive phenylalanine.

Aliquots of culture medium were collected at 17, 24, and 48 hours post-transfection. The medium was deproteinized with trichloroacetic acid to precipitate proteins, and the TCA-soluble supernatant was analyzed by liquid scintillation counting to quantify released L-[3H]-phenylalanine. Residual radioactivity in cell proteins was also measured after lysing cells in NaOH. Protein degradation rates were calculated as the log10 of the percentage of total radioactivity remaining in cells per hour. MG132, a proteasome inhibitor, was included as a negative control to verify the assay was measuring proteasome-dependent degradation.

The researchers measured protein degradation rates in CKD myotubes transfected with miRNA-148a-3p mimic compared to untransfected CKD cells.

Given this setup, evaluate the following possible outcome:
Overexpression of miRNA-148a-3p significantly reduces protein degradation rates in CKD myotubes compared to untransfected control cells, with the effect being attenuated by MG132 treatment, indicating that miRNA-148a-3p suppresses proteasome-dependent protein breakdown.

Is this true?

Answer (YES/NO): NO